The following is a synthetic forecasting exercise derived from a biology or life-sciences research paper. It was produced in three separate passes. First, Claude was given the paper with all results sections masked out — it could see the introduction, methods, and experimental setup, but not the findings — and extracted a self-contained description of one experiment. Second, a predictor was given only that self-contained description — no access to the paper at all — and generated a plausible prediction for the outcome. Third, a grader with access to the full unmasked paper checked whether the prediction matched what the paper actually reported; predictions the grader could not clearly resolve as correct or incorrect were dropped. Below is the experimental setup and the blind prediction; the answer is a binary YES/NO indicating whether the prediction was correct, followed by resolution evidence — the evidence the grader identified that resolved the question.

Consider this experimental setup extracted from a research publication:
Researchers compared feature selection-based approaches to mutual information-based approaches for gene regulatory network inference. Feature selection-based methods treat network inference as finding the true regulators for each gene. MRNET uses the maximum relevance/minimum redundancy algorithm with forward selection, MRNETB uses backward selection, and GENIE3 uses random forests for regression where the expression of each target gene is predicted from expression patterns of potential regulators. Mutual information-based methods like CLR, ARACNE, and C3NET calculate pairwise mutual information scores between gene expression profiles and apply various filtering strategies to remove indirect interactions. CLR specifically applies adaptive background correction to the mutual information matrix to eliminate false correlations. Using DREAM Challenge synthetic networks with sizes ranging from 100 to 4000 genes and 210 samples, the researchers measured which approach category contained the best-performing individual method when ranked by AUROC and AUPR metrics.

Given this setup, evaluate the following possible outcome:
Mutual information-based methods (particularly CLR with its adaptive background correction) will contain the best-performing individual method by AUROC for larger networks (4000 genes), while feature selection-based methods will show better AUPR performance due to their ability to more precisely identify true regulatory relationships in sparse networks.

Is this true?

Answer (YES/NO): NO